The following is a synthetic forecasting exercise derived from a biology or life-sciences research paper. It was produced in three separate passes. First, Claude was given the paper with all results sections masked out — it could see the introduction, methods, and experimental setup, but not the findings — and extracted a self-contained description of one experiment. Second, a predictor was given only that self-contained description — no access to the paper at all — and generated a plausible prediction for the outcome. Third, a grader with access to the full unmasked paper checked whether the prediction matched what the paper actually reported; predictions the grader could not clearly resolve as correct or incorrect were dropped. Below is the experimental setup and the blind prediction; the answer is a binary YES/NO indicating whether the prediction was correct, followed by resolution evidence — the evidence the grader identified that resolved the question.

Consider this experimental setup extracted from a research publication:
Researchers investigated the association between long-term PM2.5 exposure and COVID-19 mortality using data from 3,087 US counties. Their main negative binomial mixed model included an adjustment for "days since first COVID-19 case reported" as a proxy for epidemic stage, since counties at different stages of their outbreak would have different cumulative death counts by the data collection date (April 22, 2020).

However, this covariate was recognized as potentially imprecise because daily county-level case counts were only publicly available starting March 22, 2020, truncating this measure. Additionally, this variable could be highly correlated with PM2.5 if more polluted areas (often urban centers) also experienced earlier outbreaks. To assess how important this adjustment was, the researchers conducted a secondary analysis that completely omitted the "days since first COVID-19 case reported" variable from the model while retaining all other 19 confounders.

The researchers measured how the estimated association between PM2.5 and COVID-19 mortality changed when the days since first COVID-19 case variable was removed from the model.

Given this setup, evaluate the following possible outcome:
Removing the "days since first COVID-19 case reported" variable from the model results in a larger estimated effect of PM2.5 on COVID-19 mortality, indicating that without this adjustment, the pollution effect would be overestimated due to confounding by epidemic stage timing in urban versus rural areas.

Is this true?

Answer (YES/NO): NO